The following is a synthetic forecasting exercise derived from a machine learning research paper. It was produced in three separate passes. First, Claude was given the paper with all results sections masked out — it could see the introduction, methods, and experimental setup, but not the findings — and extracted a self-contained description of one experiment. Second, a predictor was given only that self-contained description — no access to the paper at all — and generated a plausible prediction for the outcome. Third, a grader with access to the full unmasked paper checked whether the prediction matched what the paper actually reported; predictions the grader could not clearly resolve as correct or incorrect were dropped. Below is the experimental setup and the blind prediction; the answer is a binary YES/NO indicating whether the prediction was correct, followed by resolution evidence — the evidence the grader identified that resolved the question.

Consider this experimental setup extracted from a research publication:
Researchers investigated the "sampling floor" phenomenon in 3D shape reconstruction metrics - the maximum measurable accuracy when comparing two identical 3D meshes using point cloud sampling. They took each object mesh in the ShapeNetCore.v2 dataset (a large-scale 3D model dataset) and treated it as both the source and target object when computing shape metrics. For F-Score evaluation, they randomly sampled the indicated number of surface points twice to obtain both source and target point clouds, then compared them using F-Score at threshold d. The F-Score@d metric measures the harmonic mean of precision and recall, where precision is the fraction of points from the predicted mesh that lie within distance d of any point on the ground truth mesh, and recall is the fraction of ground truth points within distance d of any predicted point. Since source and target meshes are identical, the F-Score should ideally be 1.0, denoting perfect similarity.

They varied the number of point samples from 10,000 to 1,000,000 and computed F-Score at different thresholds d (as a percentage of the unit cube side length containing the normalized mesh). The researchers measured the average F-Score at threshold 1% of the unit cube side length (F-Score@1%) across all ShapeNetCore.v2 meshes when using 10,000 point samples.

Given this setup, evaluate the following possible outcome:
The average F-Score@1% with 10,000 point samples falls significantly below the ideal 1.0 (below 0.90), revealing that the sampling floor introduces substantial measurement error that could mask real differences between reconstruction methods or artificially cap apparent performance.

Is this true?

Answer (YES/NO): YES